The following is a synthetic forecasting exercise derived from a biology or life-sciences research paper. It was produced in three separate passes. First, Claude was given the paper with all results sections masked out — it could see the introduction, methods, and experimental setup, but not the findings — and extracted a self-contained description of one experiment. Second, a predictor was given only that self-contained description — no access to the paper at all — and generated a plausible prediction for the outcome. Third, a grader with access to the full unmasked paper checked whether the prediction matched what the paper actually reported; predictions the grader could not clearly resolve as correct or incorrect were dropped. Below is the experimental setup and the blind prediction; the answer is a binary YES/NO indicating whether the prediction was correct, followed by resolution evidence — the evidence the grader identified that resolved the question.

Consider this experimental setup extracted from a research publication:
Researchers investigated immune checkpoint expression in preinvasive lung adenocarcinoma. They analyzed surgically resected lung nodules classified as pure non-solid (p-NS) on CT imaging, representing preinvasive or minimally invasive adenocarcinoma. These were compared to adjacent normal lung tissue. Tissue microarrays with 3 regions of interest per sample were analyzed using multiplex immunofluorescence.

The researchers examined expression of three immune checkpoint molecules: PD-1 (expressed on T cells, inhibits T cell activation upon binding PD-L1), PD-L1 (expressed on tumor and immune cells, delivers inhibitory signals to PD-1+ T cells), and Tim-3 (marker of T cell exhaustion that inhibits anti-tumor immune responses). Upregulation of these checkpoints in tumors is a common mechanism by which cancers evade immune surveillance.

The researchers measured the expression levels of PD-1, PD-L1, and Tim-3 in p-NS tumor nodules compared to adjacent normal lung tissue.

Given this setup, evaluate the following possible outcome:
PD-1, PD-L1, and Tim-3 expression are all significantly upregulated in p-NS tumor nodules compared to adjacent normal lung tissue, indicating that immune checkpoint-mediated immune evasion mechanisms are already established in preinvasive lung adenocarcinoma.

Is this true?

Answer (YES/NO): NO